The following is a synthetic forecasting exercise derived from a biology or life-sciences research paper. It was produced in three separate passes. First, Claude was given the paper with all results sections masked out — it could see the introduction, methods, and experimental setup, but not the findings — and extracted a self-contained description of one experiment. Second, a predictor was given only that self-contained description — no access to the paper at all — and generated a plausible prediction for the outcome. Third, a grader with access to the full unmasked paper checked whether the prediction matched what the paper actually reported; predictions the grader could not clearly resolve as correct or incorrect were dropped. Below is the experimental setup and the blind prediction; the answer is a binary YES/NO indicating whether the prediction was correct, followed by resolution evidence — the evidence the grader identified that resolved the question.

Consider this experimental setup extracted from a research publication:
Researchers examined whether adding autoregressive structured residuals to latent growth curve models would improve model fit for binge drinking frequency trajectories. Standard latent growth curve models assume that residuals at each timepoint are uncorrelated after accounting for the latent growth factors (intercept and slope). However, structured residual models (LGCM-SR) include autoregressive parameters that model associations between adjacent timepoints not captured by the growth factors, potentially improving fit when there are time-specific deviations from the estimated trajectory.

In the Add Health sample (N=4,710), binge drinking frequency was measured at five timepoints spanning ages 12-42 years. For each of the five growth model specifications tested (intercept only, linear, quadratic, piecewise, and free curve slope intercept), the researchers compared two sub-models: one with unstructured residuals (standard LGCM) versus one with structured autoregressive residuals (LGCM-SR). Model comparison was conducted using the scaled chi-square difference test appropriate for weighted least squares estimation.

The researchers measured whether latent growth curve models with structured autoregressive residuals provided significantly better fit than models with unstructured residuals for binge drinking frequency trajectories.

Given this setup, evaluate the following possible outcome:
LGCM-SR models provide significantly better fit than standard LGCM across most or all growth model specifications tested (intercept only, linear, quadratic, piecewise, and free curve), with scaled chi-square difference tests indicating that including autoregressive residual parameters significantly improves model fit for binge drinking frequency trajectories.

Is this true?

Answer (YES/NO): NO